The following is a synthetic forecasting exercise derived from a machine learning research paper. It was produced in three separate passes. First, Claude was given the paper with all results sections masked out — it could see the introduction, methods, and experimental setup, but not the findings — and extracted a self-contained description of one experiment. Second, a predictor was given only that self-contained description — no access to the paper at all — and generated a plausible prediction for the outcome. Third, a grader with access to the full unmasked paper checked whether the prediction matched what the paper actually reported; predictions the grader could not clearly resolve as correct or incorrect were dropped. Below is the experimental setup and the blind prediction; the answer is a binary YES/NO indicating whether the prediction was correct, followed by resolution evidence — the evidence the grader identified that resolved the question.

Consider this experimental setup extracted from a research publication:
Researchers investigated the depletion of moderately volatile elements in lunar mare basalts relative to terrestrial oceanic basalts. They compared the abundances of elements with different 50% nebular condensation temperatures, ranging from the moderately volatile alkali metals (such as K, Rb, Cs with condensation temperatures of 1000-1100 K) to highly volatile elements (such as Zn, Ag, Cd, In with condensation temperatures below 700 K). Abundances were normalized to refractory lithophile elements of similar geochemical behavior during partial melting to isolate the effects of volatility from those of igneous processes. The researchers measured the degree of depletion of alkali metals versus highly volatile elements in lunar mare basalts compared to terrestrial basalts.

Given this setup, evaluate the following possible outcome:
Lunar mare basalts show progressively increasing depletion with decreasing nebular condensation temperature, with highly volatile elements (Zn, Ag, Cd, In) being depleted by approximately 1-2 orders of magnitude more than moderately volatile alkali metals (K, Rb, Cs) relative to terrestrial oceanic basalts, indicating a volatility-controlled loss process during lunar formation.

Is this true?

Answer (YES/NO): YES